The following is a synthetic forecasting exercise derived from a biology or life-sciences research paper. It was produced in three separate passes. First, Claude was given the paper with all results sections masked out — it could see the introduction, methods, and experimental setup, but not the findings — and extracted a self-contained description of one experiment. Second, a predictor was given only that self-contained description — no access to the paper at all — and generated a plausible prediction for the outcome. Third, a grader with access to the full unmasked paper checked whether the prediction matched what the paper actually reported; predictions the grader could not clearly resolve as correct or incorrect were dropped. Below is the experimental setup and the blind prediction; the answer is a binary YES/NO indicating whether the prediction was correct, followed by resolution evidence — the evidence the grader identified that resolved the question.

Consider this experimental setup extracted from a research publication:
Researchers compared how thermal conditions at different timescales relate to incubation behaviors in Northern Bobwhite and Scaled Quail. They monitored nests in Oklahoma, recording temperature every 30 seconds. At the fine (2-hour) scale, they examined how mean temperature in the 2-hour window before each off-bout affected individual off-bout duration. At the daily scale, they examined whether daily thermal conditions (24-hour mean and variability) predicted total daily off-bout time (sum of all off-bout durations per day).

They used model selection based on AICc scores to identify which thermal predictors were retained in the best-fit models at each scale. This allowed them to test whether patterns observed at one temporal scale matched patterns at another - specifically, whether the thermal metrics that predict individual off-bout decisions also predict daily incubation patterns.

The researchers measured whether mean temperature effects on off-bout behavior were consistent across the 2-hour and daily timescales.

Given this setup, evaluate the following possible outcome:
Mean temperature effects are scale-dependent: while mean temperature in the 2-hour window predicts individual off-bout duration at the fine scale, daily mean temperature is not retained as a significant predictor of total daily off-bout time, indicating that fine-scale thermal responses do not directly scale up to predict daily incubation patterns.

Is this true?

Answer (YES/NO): YES